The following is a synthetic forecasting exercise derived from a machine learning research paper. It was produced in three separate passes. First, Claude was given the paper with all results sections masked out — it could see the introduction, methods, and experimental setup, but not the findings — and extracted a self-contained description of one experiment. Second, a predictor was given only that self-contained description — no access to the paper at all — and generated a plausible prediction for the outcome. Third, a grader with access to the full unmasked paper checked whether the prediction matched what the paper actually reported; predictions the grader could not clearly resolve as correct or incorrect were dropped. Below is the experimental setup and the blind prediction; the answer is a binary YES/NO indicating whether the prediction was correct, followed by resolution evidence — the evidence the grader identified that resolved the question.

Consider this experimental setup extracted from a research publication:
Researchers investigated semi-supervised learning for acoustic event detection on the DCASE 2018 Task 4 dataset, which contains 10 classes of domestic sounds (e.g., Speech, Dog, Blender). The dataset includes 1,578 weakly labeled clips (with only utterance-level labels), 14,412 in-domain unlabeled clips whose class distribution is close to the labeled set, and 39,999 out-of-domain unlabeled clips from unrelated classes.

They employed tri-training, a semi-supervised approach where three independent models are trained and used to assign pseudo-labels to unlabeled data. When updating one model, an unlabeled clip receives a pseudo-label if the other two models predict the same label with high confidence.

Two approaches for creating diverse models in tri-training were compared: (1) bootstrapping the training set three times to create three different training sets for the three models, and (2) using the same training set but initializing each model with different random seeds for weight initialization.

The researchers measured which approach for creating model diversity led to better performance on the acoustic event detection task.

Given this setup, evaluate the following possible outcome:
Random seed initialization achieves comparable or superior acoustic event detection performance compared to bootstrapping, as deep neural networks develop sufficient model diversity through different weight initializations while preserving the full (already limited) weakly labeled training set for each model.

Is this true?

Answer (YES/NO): YES